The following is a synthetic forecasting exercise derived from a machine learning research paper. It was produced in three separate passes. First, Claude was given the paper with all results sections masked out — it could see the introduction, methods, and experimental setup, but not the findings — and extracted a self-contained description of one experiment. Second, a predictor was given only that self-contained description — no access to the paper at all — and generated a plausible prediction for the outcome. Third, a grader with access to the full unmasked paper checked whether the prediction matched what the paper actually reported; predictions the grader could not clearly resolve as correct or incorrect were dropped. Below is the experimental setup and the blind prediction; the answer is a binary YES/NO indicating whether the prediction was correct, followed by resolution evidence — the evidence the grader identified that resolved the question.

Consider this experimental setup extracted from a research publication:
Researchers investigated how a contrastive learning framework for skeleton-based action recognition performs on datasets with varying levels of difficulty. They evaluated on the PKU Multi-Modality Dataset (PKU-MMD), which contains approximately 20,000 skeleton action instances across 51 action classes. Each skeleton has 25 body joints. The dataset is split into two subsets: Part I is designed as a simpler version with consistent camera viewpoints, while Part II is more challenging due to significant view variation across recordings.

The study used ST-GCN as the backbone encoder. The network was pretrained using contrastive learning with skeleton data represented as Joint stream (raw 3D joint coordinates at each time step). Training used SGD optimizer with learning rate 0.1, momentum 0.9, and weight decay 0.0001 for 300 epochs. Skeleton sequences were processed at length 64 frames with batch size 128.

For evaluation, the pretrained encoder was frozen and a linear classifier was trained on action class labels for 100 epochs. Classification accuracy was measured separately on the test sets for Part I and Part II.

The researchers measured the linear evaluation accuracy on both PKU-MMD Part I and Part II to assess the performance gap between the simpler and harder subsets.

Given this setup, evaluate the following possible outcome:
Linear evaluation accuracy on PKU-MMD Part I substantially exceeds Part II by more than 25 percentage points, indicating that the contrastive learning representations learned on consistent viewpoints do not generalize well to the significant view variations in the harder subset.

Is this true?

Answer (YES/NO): YES